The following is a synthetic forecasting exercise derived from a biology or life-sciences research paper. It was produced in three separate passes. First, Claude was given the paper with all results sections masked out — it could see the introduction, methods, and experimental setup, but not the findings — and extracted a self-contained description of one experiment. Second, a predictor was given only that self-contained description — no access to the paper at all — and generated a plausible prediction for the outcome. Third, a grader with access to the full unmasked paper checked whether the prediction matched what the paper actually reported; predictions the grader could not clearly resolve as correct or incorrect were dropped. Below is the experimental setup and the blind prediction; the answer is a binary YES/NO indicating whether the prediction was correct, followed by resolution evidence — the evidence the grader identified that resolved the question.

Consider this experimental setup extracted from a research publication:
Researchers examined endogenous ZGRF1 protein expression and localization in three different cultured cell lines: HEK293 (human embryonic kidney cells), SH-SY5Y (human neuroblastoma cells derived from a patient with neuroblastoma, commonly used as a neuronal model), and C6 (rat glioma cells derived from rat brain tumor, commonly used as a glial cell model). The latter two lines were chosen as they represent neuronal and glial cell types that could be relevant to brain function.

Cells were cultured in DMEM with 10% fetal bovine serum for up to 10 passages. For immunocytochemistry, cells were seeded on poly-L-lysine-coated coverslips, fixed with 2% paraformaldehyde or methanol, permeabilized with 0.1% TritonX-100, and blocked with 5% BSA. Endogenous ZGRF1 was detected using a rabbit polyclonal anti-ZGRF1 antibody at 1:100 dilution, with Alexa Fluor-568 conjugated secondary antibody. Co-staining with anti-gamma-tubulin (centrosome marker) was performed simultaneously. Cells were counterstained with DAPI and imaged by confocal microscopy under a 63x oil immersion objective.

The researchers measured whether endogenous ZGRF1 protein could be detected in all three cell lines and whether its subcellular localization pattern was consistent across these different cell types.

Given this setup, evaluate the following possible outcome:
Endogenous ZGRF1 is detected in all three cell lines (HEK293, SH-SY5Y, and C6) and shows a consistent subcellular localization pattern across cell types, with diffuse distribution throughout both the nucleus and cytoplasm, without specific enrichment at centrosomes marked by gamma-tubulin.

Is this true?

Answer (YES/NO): NO